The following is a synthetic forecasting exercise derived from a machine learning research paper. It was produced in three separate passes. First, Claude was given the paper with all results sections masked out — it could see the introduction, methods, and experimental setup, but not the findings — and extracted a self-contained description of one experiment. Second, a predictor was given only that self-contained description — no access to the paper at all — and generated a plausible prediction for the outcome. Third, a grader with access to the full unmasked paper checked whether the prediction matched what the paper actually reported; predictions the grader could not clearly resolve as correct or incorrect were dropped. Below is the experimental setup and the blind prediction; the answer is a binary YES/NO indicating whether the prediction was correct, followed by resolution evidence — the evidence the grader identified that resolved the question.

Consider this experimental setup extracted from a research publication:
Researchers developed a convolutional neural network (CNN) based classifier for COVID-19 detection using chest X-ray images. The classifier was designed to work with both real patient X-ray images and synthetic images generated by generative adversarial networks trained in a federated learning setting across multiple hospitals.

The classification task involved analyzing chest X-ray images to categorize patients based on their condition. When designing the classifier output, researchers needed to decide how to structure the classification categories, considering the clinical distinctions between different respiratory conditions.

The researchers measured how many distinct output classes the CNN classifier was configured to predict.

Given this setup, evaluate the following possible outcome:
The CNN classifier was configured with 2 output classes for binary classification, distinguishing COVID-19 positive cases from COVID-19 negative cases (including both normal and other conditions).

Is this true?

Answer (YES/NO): NO